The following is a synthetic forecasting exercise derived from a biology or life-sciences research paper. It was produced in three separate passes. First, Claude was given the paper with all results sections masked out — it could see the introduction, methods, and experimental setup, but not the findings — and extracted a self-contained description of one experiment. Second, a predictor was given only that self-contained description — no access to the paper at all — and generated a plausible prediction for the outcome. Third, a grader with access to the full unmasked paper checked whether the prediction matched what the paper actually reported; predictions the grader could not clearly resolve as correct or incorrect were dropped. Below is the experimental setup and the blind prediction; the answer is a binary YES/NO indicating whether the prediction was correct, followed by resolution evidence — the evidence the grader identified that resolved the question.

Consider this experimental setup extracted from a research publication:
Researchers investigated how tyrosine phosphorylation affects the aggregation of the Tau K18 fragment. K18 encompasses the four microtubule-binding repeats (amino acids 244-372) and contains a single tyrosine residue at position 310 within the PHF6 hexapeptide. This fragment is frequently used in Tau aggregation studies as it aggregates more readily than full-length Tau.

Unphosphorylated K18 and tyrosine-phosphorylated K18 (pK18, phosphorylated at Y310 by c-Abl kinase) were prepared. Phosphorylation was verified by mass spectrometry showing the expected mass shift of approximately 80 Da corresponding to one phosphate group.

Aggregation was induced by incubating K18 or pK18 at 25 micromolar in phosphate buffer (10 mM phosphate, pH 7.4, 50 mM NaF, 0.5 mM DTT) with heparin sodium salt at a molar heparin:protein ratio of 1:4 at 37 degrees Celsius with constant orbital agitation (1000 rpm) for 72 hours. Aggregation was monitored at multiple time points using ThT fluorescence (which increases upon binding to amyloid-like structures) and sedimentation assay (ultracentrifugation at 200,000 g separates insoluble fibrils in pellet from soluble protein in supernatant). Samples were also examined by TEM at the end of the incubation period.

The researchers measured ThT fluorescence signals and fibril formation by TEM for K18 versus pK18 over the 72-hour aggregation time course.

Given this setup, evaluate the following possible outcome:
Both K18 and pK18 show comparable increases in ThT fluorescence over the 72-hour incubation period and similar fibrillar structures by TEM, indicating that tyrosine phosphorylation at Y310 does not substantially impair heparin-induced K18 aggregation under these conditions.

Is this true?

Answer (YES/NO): NO